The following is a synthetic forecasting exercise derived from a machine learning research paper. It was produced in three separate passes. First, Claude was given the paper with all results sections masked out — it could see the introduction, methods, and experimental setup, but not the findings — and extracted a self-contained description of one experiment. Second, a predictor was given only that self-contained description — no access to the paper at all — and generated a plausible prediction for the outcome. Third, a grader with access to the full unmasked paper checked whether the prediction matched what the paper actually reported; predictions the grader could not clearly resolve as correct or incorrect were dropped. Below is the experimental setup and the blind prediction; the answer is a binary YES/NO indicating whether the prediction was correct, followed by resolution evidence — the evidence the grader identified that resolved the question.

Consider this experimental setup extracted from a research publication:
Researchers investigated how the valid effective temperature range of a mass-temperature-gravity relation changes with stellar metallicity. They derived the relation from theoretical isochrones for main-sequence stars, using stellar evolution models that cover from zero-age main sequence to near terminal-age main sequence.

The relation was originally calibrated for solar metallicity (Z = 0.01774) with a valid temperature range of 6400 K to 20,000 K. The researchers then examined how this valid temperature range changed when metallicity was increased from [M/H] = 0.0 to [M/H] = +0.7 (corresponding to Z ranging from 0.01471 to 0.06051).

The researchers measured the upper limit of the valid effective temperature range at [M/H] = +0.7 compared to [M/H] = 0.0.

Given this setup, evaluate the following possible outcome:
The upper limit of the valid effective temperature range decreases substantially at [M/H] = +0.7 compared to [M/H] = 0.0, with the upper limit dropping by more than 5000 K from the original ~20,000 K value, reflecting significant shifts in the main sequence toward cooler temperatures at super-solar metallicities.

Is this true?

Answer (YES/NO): NO